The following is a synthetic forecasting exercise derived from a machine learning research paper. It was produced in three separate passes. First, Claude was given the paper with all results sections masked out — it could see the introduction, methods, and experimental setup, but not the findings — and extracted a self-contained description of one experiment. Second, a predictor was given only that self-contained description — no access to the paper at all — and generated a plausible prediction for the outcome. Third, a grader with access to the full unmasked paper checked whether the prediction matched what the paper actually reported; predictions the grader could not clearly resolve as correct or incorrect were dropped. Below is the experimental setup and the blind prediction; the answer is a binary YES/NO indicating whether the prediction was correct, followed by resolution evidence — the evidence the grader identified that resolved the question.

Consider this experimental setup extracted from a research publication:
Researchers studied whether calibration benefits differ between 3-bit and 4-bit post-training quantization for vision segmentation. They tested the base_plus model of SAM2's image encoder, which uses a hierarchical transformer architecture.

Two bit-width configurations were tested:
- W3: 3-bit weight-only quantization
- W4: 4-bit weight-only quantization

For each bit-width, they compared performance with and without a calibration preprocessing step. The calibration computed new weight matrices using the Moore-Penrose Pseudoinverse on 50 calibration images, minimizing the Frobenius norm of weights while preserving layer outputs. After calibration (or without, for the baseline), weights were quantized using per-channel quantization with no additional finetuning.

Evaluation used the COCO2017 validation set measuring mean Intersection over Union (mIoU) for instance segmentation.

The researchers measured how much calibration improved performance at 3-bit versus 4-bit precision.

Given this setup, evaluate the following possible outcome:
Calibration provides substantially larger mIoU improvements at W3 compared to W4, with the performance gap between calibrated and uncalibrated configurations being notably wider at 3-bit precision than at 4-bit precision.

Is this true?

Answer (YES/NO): YES